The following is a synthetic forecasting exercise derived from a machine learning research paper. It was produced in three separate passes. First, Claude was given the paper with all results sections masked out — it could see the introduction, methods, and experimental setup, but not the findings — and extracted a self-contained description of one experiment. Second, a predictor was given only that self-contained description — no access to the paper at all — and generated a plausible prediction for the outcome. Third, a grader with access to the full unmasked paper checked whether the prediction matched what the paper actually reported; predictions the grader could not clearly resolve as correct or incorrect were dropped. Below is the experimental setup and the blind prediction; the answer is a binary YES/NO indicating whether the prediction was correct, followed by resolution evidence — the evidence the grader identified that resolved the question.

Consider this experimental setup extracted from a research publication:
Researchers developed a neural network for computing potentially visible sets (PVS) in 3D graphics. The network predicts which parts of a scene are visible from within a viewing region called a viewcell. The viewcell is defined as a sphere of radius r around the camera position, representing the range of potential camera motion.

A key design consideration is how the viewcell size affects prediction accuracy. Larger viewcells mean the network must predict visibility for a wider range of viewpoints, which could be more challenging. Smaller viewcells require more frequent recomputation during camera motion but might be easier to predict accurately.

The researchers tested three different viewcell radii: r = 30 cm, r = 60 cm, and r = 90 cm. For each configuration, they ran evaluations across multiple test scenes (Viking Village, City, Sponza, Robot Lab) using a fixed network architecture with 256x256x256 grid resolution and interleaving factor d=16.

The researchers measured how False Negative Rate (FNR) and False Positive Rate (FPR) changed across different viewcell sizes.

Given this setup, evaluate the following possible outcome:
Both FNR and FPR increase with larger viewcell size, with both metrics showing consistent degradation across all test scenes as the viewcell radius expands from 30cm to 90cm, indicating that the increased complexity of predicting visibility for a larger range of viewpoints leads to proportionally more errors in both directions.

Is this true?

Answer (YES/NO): NO